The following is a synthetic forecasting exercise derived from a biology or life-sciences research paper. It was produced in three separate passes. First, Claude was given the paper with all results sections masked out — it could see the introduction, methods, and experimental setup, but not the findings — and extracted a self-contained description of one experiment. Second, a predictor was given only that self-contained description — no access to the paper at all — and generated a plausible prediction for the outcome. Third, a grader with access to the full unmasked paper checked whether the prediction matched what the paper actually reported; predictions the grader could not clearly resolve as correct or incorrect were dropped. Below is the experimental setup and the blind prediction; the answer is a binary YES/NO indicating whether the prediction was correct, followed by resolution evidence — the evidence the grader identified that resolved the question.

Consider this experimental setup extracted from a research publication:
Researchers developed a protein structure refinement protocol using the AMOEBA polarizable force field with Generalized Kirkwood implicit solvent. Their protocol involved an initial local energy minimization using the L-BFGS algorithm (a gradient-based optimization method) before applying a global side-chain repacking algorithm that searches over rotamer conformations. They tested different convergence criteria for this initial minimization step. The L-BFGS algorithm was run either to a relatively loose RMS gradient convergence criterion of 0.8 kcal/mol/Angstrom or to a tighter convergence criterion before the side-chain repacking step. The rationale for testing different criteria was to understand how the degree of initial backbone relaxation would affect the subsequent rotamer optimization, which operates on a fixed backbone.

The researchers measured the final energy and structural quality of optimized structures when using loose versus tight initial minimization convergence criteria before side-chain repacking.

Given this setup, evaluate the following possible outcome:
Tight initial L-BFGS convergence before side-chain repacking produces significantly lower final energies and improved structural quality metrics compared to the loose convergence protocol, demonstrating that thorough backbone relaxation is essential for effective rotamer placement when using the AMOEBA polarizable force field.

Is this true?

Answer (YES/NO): NO